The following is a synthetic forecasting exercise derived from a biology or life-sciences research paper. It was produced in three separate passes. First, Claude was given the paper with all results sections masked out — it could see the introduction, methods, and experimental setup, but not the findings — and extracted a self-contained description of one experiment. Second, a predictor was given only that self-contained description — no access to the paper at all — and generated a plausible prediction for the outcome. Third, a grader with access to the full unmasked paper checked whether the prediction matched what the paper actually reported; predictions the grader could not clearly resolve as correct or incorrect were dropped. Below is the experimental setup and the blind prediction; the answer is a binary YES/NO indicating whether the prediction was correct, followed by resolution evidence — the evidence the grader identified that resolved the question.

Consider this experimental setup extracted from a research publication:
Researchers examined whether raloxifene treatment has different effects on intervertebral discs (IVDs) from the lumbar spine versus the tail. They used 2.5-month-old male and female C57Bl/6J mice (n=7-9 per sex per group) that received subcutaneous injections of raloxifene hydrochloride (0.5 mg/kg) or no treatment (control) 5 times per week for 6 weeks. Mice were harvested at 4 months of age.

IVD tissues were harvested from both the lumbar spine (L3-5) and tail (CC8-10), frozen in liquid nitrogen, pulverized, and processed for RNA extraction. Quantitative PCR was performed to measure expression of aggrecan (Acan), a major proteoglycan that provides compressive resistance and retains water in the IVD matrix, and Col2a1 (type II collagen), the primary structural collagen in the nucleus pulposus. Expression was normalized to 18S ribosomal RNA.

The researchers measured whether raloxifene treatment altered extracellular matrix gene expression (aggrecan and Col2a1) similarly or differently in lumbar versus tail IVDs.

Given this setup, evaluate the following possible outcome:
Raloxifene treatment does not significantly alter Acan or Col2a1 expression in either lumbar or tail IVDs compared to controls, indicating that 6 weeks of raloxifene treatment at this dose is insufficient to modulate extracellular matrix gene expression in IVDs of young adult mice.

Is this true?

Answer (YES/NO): NO